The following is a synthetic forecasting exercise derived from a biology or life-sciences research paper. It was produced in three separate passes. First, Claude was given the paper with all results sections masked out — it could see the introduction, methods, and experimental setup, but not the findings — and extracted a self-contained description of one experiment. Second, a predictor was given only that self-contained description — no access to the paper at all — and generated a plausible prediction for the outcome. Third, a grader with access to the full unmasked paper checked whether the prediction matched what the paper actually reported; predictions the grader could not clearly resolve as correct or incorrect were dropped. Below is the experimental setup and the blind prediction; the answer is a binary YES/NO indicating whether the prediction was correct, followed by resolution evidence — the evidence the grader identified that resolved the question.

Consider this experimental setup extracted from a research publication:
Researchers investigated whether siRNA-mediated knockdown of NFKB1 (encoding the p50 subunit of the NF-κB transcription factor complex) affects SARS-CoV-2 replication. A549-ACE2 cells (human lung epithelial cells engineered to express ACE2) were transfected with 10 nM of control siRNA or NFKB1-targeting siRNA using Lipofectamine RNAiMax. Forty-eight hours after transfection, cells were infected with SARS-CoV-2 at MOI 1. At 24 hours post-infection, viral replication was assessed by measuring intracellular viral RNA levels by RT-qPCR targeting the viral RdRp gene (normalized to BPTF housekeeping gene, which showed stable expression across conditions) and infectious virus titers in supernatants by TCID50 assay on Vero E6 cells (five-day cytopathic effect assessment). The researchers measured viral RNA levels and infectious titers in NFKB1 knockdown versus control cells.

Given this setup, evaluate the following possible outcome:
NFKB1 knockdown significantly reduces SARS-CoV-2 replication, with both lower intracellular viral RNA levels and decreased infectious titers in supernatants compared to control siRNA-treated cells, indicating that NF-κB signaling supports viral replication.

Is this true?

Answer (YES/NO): YES